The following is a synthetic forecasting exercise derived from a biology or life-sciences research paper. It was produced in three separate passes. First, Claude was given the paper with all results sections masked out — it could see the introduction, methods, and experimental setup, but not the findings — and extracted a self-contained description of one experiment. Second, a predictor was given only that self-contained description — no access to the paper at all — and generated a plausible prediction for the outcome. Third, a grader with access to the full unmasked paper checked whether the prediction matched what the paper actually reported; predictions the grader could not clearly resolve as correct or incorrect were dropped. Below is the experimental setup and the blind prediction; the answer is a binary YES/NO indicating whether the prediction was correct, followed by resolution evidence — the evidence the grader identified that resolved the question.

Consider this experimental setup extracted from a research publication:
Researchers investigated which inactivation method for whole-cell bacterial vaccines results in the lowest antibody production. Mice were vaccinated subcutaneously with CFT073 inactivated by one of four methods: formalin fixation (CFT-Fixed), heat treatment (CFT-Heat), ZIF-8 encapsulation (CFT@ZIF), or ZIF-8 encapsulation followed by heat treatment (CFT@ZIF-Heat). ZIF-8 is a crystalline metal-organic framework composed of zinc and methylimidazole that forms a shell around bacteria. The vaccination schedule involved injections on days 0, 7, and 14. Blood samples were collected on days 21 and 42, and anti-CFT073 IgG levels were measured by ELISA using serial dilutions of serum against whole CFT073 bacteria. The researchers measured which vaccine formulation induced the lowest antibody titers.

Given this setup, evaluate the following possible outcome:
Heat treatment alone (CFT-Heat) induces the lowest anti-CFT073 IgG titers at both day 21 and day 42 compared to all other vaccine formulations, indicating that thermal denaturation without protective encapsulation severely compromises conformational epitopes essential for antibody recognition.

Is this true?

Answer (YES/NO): YES